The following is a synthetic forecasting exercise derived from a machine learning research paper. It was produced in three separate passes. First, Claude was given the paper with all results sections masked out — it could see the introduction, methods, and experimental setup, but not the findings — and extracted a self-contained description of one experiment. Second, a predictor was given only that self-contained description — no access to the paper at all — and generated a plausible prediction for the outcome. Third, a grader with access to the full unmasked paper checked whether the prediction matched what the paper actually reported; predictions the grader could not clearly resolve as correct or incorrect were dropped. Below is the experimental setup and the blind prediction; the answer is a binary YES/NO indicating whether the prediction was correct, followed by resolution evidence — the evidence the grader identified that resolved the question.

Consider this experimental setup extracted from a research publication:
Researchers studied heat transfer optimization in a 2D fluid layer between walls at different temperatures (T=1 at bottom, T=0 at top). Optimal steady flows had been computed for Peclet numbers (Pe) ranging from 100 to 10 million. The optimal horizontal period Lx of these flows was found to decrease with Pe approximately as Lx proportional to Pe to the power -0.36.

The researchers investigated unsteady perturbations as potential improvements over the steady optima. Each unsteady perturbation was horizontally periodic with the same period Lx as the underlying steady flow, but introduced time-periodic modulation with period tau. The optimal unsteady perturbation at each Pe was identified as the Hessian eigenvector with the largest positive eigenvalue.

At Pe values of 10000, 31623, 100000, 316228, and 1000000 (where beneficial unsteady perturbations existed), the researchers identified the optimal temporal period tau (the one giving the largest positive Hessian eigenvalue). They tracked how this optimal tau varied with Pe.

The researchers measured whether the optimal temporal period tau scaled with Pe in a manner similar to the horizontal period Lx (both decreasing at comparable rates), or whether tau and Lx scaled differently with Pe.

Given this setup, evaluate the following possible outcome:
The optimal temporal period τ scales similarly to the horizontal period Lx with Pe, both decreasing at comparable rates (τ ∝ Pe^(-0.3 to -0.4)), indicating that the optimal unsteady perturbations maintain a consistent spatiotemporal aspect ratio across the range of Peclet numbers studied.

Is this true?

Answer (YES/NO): NO